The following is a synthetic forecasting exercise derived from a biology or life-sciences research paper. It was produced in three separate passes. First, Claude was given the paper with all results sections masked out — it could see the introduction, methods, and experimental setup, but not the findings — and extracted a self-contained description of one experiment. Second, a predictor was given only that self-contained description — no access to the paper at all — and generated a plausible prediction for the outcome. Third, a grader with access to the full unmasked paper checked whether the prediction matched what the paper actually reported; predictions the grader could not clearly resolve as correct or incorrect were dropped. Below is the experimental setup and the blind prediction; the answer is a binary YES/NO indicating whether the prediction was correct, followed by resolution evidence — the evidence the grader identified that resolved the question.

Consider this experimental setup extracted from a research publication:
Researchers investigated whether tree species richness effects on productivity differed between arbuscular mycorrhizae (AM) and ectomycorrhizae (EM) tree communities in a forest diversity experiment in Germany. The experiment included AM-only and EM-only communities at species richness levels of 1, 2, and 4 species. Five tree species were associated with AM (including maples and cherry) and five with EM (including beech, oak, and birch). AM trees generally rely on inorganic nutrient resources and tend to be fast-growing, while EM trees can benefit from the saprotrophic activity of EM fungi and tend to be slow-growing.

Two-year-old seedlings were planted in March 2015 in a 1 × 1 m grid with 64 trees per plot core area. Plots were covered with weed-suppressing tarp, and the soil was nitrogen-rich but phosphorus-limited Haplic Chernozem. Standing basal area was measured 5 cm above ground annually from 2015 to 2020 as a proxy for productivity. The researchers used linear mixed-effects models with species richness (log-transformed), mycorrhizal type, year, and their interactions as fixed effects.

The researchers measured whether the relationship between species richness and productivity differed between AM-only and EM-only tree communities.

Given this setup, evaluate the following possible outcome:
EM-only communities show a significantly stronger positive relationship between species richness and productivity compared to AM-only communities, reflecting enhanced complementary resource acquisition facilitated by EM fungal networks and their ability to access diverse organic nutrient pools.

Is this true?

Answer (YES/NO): NO